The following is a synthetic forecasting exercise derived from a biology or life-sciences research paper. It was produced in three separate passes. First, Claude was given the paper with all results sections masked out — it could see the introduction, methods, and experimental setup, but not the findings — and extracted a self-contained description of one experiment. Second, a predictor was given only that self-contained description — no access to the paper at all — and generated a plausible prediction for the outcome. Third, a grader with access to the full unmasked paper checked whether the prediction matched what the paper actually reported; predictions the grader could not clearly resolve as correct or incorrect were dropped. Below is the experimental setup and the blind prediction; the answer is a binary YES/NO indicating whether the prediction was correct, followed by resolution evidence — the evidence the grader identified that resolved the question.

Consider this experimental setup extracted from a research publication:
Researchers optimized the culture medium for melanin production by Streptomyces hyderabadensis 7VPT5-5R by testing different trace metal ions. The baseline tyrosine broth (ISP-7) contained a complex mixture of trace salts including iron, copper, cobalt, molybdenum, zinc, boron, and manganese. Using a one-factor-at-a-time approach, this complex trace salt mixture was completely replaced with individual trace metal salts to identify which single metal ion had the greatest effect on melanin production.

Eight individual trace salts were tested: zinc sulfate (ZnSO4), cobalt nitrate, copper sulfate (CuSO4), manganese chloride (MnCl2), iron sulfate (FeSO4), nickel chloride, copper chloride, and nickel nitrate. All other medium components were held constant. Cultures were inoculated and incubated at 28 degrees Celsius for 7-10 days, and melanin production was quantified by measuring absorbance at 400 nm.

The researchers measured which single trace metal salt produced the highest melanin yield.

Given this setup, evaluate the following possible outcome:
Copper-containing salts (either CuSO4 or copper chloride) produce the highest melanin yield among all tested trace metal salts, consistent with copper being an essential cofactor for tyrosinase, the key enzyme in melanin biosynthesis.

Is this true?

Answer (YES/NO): NO